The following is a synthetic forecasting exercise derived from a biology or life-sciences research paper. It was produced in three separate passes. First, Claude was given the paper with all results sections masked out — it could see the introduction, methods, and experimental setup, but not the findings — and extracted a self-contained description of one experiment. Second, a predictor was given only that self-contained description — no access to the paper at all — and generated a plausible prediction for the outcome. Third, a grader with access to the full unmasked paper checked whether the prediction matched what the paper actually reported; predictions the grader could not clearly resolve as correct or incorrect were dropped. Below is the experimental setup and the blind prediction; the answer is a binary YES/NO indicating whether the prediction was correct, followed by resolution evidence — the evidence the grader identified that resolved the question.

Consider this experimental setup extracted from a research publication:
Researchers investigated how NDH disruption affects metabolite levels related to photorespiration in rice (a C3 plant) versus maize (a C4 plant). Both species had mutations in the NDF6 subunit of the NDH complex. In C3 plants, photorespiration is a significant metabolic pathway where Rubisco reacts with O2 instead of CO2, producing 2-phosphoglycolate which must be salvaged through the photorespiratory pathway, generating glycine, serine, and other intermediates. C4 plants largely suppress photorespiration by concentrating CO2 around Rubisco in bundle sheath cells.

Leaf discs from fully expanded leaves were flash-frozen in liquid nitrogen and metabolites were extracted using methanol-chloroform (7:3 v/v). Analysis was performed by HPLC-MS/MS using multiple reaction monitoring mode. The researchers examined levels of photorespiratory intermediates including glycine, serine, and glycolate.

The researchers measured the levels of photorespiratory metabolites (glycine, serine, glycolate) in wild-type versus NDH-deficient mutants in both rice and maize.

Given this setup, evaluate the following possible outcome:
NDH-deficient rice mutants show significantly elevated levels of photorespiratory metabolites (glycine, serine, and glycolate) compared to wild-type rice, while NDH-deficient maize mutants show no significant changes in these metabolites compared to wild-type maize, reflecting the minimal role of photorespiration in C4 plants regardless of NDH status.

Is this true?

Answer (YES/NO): NO